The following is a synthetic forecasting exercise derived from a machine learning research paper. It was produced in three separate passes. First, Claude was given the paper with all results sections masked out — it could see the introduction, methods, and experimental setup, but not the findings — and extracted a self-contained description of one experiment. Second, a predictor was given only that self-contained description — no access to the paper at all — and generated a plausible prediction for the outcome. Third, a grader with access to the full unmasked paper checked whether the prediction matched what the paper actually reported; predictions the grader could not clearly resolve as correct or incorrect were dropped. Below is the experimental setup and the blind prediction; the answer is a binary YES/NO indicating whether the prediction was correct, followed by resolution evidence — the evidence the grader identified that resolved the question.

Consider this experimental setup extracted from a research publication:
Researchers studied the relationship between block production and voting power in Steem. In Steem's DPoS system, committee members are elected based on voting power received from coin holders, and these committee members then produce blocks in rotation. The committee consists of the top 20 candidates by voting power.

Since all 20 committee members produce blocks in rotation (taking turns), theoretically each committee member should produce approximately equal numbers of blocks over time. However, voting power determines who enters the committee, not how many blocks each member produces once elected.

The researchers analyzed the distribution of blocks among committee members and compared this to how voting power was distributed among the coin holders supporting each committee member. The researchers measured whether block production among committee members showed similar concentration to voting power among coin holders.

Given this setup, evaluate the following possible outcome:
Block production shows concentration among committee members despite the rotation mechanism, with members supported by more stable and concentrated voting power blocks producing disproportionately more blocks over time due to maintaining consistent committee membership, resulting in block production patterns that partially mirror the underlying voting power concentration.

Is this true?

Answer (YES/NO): NO